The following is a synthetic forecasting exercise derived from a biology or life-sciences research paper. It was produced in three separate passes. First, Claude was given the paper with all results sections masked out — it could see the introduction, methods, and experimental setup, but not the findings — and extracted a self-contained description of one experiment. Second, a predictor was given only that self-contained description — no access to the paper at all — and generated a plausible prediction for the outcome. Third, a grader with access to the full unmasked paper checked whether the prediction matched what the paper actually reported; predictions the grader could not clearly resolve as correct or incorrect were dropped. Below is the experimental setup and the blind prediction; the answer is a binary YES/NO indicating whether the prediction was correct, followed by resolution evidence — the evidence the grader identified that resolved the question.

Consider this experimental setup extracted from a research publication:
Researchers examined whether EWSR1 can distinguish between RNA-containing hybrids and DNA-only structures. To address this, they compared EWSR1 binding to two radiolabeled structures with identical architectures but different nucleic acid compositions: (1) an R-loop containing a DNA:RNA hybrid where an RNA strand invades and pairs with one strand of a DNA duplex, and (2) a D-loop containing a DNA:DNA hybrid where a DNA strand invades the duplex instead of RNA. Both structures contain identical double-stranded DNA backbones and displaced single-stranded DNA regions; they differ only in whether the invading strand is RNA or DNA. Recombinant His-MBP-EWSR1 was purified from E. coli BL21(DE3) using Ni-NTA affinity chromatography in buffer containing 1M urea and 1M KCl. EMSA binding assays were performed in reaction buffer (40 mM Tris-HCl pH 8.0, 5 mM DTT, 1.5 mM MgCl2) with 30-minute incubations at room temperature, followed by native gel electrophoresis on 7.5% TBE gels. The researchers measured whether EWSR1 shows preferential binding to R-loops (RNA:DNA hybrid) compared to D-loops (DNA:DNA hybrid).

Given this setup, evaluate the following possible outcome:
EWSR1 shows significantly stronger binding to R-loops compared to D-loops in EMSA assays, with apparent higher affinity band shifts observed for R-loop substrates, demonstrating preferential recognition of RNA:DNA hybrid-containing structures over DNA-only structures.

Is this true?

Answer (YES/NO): NO